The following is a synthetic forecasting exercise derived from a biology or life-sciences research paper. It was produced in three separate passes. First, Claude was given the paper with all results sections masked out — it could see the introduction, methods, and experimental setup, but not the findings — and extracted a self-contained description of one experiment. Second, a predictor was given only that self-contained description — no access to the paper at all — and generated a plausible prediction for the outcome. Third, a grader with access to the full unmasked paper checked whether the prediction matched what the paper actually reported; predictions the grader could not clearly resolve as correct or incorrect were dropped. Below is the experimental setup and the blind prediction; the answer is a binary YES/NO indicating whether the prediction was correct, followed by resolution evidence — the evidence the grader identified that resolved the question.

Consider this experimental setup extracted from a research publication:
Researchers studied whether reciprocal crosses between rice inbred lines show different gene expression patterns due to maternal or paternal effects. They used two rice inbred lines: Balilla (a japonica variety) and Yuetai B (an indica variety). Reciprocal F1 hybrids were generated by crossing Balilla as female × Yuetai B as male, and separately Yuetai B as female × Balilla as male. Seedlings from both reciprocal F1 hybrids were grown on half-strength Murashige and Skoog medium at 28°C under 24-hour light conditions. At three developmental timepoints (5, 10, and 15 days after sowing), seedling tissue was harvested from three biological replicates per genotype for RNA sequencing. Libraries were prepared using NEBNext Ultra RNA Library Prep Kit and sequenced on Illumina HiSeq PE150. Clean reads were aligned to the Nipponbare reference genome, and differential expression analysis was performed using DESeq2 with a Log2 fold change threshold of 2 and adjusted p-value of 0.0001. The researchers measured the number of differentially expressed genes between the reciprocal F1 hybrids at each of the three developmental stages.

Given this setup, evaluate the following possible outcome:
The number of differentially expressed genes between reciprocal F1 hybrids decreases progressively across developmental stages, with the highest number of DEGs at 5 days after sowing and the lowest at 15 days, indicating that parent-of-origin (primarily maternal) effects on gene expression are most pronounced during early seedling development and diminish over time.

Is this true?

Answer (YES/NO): NO